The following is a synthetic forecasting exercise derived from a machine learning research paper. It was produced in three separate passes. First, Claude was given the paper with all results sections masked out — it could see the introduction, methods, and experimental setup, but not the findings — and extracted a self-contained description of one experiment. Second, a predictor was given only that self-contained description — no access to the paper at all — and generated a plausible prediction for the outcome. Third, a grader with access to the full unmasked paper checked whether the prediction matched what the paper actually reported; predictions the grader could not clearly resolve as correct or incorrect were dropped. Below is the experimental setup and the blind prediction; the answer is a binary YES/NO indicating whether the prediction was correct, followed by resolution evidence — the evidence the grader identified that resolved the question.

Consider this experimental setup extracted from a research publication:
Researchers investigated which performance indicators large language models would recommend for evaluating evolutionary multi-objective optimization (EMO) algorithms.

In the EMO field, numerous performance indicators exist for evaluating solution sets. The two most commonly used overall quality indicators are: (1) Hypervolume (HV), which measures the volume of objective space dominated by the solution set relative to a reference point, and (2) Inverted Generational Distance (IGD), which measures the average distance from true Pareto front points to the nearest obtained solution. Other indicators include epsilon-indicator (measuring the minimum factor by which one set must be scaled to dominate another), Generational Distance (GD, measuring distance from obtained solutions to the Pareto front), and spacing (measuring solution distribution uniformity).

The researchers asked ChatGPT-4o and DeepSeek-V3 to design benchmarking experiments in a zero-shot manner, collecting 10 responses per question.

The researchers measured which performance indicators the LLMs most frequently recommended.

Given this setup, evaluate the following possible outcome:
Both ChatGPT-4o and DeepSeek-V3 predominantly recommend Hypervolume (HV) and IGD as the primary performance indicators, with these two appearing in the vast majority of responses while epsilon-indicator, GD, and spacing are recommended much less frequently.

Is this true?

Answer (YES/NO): NO